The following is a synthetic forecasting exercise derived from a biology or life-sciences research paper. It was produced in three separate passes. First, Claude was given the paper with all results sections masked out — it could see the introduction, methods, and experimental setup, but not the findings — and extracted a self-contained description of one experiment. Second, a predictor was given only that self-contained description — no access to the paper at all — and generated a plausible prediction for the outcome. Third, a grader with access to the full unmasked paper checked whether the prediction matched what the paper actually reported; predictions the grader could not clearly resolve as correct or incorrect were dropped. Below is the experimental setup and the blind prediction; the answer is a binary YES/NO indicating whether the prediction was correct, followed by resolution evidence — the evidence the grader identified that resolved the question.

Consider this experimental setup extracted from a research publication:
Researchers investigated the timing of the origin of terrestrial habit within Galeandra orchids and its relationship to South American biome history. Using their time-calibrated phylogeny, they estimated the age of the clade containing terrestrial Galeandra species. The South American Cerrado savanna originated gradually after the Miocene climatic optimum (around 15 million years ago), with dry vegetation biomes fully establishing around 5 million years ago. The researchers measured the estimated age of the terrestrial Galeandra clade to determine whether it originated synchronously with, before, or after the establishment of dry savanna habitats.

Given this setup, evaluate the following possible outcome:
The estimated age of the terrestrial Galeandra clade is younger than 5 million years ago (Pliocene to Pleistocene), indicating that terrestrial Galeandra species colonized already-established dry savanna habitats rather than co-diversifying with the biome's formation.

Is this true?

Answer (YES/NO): NO